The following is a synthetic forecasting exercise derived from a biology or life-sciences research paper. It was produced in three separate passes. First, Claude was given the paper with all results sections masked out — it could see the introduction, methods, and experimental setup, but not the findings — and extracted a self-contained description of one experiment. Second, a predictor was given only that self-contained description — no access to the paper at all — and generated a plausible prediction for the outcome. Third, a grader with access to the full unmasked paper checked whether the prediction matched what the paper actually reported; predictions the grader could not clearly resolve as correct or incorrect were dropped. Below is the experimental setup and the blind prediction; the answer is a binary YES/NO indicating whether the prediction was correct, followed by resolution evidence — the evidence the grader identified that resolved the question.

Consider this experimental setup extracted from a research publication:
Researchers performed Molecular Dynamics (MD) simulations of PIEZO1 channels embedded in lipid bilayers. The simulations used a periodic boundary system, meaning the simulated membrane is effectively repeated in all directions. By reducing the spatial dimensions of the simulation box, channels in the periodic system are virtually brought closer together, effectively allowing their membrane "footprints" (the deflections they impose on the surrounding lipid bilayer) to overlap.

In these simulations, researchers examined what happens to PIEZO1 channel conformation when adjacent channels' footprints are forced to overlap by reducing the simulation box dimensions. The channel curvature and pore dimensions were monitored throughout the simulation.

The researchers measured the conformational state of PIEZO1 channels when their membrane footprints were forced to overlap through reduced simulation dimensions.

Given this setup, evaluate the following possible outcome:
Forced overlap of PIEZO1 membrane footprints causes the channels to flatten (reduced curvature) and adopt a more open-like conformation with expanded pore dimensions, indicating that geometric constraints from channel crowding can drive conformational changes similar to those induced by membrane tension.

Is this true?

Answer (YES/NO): YES